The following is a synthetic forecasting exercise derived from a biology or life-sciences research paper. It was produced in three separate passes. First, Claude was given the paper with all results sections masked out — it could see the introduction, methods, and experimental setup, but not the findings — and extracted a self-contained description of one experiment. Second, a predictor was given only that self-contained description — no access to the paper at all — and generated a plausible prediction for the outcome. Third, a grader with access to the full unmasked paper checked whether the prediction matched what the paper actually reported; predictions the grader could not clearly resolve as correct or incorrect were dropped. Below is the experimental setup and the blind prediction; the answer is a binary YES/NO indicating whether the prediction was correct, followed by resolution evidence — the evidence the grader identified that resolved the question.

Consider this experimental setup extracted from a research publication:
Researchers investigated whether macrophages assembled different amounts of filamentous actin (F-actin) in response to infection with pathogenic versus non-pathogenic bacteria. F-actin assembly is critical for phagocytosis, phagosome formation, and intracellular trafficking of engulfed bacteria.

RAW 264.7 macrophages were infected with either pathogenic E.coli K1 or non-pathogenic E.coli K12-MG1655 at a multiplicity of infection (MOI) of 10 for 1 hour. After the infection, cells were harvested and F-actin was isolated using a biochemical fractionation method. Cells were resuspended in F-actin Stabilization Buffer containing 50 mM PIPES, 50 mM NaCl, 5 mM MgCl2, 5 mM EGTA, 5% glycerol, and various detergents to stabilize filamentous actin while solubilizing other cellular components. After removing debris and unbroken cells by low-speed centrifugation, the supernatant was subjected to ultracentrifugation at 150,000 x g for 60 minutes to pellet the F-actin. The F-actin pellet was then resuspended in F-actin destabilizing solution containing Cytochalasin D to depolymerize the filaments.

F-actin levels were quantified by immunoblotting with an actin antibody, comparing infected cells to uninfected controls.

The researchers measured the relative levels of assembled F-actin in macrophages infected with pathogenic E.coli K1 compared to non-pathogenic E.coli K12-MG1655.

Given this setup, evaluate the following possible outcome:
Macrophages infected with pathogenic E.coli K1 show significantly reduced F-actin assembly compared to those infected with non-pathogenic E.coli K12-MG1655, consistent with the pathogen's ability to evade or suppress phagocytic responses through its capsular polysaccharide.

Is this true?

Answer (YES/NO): YES